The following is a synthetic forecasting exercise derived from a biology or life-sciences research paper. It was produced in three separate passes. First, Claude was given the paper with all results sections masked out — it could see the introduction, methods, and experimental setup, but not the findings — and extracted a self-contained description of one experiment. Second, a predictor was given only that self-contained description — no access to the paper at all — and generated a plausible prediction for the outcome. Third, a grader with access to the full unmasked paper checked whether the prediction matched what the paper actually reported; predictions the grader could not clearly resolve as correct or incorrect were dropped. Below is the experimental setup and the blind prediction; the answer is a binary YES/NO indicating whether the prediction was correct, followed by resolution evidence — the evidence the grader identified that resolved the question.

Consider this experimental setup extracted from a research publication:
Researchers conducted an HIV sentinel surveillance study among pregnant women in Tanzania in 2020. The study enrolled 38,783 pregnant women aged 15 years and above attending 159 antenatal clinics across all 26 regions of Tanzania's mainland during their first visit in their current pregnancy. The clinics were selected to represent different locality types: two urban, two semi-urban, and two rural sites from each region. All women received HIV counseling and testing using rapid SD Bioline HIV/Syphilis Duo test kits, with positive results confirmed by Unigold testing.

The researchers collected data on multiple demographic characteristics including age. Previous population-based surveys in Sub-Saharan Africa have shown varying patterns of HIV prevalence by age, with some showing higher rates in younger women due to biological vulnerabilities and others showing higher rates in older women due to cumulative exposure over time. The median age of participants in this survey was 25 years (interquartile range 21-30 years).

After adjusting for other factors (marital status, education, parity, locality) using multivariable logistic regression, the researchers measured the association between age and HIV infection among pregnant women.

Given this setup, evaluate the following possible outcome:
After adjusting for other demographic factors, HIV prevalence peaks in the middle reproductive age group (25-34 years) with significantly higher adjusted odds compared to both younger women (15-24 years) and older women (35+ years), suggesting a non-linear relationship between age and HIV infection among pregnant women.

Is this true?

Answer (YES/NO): NO